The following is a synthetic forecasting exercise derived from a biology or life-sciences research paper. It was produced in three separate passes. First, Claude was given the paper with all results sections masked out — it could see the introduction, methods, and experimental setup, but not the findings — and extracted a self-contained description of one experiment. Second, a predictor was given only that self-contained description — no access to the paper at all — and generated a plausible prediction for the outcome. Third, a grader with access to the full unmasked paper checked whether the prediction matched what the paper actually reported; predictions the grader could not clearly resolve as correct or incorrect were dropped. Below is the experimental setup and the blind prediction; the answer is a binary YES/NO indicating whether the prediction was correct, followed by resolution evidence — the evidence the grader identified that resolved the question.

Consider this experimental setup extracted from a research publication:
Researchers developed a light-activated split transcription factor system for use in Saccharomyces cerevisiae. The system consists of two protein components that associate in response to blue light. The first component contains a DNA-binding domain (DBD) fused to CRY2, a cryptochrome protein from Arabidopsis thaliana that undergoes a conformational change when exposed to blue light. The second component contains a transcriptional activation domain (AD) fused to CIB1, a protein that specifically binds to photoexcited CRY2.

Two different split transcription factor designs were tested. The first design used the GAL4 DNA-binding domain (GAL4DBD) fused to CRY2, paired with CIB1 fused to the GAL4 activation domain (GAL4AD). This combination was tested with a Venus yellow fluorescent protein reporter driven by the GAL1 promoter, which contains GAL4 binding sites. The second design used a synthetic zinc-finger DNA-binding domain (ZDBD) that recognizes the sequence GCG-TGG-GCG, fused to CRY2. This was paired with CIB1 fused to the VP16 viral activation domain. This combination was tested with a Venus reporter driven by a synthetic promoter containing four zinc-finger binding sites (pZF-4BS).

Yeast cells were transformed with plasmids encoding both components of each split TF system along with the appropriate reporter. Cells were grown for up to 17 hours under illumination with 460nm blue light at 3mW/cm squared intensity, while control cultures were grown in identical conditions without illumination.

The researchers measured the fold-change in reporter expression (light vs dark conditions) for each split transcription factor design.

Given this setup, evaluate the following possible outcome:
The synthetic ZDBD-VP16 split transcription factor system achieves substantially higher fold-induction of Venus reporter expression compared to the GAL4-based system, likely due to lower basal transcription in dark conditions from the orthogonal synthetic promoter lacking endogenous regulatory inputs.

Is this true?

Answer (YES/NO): NO